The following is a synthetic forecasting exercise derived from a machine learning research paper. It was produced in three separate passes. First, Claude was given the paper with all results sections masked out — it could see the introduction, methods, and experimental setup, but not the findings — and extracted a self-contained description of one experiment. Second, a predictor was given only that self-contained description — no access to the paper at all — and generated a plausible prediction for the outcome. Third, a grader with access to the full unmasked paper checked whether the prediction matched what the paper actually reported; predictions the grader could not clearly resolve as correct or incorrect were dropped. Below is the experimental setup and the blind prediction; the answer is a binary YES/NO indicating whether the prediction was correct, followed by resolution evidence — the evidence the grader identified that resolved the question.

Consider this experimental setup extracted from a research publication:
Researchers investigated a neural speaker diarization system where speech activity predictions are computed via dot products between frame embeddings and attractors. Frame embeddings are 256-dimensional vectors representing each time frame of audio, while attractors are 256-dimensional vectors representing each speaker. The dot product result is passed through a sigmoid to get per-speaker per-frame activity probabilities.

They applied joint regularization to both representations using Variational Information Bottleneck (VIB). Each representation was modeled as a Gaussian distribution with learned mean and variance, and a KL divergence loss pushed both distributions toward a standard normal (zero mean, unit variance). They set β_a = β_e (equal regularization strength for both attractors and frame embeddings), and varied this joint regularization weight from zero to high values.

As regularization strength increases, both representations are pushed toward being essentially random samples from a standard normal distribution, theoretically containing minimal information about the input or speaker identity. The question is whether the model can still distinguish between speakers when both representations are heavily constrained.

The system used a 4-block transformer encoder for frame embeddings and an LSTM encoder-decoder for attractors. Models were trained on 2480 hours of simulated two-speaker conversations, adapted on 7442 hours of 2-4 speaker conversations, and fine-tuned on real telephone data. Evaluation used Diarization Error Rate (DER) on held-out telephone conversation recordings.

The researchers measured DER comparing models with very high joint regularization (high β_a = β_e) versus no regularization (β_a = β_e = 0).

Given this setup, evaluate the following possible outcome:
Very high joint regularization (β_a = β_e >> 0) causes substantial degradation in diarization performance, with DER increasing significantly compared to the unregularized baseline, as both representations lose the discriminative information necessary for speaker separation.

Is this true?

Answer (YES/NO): NO